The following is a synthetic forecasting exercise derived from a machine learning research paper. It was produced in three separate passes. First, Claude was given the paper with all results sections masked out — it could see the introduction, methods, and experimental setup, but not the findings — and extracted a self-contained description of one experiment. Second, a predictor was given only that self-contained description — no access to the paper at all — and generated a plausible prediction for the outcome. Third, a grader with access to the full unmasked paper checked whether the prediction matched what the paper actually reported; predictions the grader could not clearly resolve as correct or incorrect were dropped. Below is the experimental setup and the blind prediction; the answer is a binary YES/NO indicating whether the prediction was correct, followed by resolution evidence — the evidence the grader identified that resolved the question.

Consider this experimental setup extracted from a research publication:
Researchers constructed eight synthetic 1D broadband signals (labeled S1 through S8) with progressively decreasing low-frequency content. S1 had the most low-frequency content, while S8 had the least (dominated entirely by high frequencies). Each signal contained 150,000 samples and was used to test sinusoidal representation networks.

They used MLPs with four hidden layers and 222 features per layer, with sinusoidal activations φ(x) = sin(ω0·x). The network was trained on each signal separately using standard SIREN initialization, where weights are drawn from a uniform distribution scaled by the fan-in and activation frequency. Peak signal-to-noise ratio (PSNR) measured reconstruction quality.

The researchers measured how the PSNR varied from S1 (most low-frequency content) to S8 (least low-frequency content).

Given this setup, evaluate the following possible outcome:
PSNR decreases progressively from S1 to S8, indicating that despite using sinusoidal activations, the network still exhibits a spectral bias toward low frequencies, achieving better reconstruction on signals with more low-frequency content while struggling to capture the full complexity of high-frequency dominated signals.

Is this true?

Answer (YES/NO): YES